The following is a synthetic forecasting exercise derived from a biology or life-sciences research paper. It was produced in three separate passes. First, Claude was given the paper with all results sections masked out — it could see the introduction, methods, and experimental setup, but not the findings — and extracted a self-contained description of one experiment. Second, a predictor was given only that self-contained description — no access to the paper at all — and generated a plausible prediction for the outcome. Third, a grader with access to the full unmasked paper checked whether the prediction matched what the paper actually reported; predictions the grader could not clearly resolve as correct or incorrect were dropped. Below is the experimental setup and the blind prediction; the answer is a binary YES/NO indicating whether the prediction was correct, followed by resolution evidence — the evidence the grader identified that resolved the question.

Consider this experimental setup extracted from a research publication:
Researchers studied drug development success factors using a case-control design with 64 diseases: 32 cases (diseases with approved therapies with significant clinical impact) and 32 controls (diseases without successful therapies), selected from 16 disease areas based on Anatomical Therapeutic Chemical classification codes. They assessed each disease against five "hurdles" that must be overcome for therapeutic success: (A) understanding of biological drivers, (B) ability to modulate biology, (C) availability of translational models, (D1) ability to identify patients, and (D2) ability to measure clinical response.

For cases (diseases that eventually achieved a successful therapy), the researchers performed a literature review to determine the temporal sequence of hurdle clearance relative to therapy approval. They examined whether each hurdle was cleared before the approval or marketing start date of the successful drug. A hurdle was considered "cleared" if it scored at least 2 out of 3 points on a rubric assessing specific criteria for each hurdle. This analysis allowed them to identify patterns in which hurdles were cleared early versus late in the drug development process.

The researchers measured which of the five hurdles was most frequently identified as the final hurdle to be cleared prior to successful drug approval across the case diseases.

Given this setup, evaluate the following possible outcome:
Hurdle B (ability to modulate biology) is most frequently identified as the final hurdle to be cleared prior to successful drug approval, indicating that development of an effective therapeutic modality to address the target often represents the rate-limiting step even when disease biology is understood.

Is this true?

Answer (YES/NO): NO